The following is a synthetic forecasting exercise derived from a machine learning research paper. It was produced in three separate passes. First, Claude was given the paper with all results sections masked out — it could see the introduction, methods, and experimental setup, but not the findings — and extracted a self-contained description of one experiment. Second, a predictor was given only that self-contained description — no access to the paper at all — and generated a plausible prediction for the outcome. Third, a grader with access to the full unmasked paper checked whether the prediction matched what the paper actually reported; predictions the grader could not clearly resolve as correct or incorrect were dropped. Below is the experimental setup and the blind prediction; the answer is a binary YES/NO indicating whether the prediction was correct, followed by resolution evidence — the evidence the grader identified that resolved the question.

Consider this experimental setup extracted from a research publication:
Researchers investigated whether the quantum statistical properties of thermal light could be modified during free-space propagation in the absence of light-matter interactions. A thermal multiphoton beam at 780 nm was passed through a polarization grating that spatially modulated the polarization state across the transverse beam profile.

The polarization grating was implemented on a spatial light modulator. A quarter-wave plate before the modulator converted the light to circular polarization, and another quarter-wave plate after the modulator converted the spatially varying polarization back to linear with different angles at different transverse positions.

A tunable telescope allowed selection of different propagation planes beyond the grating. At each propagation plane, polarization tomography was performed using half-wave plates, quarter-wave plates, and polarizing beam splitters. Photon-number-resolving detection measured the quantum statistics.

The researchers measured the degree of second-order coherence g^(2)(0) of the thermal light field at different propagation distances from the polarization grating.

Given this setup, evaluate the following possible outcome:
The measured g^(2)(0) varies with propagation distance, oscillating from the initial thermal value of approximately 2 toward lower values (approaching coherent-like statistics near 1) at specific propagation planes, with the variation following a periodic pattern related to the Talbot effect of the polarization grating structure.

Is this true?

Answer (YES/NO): NO